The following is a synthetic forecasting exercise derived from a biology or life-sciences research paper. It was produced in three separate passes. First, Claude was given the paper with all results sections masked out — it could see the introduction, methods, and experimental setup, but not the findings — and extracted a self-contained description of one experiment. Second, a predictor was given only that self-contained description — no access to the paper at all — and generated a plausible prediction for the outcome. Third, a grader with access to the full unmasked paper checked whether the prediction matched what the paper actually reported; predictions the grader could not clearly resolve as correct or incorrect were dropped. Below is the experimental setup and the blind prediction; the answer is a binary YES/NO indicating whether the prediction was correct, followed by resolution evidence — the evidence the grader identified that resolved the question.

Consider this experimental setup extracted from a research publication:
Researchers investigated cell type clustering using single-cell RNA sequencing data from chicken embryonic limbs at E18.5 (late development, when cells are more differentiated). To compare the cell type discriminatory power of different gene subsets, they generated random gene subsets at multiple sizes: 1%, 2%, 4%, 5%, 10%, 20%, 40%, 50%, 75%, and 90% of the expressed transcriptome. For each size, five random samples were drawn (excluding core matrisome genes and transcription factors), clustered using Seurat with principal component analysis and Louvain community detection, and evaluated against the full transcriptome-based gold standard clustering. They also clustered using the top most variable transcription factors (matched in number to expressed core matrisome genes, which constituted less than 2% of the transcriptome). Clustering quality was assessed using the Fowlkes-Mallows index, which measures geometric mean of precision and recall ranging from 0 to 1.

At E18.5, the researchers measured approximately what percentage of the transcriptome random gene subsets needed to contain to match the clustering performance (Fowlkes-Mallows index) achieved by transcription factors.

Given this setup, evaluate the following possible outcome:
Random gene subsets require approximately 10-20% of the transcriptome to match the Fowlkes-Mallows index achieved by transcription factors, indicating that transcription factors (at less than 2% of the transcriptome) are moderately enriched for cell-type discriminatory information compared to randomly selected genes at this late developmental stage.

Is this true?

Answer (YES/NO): YES